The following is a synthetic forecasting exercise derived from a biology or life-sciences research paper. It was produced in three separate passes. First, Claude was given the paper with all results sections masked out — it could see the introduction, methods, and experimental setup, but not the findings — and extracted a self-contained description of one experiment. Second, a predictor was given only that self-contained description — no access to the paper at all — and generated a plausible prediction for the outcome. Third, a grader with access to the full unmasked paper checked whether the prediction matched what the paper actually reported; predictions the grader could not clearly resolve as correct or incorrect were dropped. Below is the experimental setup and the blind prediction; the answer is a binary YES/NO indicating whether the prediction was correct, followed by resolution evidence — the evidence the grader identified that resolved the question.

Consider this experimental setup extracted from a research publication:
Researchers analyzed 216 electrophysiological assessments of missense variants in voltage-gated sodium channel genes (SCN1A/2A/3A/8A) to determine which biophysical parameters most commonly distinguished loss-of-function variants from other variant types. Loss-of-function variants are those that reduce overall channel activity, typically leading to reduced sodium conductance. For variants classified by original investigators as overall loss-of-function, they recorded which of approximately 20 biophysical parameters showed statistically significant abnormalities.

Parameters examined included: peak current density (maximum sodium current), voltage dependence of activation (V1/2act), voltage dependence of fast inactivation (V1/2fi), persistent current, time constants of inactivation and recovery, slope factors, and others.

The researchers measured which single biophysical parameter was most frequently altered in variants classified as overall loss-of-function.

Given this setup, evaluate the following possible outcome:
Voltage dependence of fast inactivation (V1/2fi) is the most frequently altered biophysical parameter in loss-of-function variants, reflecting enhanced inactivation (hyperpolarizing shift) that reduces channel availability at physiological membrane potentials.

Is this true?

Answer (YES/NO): NO